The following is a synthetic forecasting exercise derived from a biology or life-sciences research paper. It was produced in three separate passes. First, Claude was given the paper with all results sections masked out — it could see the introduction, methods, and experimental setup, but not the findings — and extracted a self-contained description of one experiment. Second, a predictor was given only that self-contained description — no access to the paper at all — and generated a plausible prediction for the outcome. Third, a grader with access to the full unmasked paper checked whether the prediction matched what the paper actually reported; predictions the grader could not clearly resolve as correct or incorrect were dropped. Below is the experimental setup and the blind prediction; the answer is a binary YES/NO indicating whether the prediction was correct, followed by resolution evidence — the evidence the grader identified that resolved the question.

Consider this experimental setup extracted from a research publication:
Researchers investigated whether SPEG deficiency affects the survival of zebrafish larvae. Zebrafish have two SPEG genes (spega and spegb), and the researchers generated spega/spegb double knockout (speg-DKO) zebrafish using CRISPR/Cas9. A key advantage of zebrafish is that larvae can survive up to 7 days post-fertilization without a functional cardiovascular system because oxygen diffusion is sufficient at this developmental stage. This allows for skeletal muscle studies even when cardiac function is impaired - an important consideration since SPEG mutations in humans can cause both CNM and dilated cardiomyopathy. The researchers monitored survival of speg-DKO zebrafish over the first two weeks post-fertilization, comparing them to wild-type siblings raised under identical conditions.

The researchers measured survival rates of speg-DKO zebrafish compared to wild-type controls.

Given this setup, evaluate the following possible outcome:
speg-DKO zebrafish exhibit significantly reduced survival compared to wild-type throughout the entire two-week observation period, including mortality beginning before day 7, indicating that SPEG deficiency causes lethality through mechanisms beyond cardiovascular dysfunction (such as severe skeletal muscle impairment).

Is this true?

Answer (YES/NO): NO